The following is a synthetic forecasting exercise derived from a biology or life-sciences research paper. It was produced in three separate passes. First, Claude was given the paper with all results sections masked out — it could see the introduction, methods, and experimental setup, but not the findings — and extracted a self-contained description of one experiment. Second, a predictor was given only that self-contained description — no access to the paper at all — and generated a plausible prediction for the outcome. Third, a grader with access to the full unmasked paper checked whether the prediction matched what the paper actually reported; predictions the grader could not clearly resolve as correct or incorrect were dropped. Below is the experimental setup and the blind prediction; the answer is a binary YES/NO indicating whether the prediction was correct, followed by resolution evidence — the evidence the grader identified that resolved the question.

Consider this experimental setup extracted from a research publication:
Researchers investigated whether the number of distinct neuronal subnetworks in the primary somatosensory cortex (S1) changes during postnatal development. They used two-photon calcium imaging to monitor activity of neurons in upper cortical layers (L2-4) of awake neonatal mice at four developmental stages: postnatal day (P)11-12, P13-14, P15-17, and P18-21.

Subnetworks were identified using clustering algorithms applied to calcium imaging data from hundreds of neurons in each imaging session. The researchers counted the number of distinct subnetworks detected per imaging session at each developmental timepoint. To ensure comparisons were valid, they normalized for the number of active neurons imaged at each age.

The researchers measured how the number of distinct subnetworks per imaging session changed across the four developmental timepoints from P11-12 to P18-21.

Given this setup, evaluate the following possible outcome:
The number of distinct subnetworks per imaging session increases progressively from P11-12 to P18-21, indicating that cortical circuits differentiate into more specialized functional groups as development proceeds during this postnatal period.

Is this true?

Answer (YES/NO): NO